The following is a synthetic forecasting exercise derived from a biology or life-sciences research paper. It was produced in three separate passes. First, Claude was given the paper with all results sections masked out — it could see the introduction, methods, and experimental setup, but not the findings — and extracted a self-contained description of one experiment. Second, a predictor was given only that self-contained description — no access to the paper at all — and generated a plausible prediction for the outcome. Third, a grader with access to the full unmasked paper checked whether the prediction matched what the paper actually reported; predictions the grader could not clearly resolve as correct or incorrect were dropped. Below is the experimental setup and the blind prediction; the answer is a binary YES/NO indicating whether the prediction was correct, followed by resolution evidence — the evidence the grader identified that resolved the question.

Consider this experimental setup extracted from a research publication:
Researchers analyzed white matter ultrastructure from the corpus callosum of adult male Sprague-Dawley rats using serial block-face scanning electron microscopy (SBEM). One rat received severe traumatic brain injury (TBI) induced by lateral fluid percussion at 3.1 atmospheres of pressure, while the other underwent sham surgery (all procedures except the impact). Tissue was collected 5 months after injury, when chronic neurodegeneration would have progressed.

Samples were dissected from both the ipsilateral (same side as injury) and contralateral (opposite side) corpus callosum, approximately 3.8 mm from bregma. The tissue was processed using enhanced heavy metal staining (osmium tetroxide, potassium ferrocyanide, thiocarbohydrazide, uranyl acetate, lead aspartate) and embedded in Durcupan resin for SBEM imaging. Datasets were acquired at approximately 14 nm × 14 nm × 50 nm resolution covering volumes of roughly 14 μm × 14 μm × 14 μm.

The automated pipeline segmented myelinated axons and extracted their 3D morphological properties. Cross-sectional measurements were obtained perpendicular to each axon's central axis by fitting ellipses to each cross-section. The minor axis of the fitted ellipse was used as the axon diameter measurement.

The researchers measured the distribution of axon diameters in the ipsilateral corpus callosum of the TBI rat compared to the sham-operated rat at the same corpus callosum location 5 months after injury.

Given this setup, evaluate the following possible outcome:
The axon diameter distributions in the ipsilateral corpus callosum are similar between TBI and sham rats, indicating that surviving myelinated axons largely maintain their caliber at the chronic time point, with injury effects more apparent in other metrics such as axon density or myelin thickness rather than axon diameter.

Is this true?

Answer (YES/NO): NO